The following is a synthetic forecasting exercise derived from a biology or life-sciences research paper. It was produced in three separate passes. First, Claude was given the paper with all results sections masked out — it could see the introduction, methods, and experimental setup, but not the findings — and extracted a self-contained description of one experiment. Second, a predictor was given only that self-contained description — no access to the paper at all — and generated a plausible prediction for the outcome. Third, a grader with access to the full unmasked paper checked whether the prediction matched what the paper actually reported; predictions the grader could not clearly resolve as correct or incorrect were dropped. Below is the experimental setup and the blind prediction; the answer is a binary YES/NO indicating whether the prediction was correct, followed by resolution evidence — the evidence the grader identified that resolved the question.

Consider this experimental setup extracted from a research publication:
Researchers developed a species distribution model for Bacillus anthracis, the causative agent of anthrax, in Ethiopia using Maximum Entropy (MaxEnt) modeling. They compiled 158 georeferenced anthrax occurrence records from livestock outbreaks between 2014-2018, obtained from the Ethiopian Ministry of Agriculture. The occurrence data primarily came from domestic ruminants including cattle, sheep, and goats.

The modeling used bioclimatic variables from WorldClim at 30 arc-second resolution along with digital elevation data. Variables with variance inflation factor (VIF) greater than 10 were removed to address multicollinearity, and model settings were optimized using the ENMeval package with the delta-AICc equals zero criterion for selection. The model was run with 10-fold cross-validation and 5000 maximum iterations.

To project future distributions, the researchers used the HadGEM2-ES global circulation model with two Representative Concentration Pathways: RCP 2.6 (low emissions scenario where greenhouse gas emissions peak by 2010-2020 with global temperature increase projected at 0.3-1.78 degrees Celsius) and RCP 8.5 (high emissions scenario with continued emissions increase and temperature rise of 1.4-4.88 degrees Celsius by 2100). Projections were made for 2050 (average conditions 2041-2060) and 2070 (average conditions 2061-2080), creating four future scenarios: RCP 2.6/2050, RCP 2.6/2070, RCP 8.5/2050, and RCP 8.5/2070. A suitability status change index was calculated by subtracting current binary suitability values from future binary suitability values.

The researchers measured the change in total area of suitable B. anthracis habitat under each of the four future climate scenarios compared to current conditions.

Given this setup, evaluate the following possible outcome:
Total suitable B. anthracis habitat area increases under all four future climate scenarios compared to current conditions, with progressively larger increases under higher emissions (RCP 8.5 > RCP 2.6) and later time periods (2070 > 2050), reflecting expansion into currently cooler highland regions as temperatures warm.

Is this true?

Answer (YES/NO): NO